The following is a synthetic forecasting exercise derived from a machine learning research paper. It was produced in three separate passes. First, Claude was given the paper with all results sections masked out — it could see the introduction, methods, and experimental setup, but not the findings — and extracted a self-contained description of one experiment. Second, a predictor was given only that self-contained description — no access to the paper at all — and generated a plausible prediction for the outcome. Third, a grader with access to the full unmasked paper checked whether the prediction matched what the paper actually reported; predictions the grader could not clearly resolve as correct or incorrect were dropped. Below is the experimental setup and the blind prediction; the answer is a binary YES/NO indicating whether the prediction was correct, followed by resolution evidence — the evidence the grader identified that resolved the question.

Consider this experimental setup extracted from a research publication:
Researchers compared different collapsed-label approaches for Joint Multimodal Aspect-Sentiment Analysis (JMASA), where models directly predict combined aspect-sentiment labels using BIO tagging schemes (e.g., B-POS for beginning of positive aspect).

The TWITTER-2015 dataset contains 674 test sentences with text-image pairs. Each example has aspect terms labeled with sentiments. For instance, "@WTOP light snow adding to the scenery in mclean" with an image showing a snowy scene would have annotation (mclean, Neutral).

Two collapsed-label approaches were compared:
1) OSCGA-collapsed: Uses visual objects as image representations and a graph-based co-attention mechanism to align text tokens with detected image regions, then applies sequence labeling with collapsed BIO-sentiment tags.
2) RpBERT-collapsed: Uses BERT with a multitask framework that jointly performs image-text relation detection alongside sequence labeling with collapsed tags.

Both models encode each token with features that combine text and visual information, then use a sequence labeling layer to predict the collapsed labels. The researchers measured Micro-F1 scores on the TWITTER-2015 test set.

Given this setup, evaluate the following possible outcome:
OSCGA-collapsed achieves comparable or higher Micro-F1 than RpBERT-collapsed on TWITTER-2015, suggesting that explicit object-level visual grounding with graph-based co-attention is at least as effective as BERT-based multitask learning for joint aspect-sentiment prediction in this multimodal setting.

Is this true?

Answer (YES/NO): YES